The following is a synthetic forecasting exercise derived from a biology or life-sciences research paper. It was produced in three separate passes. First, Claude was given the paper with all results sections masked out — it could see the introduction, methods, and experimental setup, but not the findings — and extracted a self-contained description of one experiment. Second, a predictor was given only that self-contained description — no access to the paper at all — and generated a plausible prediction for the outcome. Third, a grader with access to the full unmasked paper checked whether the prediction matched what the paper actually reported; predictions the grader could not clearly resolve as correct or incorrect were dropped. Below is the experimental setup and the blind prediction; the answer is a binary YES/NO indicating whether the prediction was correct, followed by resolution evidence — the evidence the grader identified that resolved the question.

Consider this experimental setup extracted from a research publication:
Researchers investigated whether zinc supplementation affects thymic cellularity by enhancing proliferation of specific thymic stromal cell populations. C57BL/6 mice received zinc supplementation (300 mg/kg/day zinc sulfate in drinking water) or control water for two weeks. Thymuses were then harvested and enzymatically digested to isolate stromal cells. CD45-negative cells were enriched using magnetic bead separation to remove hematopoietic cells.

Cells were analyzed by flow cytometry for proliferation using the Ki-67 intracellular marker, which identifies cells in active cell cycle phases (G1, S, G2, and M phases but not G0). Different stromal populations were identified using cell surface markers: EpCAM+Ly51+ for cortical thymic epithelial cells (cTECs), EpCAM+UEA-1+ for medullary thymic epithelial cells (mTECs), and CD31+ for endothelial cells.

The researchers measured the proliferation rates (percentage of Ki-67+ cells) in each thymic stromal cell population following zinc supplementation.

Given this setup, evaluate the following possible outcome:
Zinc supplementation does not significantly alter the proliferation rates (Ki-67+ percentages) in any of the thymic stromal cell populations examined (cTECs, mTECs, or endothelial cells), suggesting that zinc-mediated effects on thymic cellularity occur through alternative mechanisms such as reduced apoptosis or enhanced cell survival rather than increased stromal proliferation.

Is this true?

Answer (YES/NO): NO